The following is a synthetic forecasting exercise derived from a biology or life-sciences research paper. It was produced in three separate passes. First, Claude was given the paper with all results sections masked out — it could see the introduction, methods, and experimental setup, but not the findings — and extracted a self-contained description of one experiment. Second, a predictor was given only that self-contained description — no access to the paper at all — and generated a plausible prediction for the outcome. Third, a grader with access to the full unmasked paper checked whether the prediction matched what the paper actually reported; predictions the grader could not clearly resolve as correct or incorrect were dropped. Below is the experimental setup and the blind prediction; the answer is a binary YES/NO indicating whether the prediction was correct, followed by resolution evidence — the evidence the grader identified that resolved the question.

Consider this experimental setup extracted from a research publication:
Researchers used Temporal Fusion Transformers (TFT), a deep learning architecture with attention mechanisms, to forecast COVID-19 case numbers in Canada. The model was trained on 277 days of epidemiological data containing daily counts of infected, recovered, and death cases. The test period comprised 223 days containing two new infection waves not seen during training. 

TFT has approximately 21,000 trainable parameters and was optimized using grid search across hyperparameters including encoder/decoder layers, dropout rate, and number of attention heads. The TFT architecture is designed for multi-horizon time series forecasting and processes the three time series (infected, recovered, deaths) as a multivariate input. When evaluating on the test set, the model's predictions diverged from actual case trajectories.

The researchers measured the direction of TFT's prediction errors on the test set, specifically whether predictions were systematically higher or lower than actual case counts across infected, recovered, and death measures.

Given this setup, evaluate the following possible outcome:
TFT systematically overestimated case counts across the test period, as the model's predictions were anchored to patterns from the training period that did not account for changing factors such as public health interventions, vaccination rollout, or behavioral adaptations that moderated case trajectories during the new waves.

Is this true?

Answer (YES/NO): YES